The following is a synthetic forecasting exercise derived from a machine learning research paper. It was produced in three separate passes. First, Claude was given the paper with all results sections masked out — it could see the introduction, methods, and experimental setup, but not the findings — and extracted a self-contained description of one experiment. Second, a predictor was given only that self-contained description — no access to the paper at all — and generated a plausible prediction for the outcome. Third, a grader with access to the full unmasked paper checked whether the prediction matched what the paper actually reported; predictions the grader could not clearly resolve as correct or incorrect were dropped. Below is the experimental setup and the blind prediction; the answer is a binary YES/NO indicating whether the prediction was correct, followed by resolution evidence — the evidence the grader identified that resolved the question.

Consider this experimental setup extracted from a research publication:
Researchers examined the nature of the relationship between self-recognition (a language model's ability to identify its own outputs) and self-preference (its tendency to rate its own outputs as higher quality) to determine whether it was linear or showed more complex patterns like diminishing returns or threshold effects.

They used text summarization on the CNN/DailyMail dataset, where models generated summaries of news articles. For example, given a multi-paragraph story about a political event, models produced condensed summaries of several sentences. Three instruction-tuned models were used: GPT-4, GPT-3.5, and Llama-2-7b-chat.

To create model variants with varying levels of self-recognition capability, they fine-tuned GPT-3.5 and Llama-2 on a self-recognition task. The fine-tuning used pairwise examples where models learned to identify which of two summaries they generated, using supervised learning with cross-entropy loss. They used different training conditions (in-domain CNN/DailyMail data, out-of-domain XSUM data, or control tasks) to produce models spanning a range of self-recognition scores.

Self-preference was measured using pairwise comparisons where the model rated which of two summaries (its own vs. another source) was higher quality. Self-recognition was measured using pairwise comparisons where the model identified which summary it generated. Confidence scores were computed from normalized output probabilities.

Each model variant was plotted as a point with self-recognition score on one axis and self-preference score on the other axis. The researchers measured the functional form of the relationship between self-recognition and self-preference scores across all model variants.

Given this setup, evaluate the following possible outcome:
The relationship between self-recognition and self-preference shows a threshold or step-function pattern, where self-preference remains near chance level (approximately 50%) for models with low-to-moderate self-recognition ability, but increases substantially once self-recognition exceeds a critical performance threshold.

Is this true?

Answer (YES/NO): NO